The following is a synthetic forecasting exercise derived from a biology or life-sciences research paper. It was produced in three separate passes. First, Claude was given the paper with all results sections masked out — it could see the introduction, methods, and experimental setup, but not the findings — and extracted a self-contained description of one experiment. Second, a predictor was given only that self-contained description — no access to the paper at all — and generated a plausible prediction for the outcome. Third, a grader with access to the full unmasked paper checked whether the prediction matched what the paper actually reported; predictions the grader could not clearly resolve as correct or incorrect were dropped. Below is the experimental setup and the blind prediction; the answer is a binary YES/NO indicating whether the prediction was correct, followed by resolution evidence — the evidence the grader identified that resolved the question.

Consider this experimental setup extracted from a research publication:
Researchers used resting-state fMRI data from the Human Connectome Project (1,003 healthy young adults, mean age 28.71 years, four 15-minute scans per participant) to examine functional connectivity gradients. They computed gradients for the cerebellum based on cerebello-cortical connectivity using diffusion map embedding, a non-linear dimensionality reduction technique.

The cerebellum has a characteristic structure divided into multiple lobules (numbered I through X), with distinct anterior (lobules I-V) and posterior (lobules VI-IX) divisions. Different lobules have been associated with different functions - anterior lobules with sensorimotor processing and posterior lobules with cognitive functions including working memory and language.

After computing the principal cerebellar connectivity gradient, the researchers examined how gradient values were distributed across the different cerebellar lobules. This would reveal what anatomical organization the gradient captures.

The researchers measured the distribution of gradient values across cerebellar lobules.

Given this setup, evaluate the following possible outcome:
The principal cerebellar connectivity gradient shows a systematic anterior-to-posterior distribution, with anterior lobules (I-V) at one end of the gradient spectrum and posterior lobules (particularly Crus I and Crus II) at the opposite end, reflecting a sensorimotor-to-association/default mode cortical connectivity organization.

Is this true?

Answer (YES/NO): NO